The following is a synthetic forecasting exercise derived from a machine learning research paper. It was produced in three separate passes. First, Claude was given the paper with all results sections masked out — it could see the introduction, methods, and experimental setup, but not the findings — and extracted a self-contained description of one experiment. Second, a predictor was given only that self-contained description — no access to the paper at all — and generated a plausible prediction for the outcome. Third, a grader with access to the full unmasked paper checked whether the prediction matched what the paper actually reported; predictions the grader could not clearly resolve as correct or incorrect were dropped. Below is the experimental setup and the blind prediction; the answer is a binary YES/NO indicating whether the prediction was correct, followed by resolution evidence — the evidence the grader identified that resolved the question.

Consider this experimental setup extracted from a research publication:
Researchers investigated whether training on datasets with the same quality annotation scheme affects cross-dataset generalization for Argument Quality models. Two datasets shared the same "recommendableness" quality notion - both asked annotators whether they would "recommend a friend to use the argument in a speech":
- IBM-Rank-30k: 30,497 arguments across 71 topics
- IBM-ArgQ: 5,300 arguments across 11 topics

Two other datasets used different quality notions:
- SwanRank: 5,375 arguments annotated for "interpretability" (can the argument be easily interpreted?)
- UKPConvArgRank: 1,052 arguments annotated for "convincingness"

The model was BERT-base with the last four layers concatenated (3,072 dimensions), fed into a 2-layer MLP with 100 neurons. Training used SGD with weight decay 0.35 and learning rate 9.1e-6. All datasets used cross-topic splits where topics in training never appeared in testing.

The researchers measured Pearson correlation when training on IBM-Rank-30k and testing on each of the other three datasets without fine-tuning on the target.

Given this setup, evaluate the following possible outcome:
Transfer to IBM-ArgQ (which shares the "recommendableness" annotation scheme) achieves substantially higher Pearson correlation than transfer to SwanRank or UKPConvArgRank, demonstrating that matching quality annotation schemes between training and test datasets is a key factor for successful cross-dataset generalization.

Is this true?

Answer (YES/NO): NO